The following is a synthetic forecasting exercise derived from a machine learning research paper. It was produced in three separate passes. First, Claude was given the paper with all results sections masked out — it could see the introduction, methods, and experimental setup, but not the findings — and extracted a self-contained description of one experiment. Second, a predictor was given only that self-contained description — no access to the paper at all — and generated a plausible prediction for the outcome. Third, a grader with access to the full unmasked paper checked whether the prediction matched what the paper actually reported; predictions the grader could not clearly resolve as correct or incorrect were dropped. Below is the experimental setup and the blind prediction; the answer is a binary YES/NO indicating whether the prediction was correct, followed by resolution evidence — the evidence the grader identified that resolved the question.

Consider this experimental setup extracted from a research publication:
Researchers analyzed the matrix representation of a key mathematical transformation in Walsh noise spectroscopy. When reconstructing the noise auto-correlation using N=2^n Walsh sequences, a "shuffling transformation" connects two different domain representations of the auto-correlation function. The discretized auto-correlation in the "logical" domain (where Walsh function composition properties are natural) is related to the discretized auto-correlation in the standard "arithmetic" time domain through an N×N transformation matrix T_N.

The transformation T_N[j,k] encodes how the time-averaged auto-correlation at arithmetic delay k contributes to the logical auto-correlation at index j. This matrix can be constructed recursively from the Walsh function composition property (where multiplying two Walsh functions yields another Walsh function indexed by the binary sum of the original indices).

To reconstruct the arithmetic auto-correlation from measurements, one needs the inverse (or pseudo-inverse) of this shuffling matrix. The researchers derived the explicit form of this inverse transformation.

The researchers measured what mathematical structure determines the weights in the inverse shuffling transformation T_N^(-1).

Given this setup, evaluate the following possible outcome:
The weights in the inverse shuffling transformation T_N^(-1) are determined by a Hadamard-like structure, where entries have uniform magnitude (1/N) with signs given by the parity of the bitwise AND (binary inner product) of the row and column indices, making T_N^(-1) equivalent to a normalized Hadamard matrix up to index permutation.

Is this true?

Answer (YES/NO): NO